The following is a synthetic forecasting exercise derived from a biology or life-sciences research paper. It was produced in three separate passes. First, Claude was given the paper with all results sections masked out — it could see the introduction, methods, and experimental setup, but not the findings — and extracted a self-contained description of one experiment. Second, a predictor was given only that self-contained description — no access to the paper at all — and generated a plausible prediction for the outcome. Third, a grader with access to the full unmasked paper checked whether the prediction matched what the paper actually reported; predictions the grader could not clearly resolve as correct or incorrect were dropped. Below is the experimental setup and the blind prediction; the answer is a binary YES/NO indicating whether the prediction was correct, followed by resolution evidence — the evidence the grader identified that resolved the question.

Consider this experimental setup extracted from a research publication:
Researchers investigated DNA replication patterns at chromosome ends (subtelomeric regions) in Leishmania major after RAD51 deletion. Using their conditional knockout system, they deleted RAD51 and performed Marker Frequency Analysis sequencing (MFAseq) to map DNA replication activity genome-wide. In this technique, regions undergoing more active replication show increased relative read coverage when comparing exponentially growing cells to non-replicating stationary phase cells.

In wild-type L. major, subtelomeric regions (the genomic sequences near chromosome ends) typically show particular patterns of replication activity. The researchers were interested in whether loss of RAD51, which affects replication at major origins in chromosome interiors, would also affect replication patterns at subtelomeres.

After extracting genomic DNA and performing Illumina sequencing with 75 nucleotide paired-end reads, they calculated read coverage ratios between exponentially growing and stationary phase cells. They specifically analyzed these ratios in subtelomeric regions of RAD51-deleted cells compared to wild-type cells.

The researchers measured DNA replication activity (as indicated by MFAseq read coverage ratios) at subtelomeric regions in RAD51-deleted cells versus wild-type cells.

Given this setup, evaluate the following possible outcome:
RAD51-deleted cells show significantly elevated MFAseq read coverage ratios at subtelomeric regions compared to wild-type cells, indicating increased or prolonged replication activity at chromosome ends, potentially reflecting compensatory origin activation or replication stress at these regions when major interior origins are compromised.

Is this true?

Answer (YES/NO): YES